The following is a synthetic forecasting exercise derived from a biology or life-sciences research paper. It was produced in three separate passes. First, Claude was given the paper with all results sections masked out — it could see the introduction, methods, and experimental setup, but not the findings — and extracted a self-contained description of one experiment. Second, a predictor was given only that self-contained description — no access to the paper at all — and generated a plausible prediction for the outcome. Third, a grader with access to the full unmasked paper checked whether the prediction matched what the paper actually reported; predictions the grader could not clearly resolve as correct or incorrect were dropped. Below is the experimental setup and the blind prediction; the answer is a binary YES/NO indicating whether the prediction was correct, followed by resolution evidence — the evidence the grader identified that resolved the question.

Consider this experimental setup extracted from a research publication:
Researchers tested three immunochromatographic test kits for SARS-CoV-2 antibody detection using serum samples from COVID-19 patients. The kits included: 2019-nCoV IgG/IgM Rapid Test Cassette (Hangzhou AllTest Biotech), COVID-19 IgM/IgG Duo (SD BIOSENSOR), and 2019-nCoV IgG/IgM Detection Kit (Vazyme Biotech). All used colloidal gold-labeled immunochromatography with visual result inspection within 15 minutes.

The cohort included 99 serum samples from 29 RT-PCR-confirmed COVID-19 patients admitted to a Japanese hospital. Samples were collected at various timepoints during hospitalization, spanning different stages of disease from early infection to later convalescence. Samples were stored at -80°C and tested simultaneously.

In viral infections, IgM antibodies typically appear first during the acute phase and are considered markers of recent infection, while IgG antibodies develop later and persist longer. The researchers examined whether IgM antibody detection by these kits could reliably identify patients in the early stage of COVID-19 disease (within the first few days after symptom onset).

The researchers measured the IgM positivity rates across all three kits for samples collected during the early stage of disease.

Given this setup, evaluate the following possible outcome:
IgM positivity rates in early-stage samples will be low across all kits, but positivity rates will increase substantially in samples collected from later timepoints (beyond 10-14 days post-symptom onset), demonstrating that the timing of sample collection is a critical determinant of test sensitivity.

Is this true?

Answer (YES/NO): NO